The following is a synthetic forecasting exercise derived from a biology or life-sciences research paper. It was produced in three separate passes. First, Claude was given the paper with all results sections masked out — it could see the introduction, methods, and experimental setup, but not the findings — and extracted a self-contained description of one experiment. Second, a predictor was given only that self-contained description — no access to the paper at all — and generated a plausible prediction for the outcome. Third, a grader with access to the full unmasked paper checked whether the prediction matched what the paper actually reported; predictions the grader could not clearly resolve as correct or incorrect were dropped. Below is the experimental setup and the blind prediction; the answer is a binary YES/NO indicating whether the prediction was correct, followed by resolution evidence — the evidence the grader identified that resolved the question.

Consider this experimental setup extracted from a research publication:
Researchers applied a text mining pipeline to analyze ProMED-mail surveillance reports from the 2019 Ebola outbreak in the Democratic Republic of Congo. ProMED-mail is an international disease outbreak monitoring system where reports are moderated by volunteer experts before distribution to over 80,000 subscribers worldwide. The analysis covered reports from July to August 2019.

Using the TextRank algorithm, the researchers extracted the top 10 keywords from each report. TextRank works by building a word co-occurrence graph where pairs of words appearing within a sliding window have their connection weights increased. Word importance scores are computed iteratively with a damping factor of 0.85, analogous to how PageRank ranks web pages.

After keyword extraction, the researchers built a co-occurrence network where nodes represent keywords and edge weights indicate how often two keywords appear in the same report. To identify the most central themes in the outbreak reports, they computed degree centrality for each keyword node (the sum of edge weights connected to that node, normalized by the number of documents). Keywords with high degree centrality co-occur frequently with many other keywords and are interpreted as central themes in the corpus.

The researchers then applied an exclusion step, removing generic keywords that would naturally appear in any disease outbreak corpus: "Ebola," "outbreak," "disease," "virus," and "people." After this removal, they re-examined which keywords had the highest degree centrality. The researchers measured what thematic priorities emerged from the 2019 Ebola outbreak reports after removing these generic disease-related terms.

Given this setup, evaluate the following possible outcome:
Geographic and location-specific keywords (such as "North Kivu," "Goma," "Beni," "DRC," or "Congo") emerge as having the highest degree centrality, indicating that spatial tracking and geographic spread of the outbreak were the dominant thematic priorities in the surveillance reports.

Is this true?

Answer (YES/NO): NO